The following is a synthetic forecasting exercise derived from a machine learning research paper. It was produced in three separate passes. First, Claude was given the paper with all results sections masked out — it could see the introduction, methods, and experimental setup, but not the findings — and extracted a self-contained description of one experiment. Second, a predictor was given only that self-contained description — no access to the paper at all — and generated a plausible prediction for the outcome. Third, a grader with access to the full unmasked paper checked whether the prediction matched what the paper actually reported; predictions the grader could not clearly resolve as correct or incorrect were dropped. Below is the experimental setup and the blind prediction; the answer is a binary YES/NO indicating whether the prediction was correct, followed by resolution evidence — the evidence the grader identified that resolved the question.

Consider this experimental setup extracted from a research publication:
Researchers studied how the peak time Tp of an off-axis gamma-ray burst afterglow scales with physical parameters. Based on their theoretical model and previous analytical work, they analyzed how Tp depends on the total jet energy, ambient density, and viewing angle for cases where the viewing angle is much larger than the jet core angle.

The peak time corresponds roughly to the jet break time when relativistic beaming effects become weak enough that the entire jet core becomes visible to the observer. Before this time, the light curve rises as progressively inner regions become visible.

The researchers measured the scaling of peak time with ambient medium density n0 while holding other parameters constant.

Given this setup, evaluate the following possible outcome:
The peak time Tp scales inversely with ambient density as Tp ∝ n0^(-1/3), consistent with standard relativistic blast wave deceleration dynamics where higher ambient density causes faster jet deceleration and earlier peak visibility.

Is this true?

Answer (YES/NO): YES